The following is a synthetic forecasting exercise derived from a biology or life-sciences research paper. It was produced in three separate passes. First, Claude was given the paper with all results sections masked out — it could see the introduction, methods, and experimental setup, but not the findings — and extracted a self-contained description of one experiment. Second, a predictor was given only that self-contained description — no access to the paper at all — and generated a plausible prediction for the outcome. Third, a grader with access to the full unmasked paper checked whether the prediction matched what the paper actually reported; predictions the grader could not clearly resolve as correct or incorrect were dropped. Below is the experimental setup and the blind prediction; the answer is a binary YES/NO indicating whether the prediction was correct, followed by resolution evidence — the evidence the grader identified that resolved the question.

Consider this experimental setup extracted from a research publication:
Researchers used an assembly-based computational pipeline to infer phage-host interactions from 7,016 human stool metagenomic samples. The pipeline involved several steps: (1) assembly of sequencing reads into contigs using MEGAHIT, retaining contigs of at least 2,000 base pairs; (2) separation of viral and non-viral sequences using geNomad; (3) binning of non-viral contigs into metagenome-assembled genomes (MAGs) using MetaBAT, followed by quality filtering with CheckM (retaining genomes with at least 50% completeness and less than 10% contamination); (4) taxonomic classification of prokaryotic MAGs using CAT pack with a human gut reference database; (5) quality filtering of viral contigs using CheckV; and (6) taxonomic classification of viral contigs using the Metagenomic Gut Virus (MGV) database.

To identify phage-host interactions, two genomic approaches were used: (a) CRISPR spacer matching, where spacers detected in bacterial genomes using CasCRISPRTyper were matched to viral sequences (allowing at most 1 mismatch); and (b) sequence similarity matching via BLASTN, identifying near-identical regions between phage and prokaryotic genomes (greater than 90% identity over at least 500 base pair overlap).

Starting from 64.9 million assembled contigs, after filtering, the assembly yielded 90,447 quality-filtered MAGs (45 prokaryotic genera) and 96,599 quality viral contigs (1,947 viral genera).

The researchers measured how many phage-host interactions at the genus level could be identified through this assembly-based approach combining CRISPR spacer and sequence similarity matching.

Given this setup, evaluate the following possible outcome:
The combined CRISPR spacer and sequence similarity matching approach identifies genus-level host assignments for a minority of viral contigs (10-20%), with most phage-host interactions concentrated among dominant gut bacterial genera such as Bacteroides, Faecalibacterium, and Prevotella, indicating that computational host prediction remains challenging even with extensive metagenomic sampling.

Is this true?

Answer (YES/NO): NO